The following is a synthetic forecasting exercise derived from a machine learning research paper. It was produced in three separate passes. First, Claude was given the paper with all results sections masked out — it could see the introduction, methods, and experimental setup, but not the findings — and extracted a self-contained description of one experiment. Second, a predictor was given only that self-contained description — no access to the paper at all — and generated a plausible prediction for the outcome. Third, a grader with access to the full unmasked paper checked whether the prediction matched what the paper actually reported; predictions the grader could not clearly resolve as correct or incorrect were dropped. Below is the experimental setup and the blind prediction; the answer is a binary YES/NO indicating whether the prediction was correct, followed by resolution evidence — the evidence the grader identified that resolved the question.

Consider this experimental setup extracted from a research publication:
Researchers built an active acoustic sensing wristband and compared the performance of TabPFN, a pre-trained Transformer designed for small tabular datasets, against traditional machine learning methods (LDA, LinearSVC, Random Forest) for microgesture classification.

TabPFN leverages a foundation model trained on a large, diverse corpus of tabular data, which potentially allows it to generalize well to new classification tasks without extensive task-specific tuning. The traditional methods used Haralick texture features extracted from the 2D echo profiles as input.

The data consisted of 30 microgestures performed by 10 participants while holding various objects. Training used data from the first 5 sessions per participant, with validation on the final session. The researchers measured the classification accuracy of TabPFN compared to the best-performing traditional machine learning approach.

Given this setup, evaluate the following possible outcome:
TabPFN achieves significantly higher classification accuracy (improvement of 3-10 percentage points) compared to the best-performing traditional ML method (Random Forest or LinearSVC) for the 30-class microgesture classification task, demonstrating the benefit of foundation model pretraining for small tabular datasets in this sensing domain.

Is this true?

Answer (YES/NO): NO